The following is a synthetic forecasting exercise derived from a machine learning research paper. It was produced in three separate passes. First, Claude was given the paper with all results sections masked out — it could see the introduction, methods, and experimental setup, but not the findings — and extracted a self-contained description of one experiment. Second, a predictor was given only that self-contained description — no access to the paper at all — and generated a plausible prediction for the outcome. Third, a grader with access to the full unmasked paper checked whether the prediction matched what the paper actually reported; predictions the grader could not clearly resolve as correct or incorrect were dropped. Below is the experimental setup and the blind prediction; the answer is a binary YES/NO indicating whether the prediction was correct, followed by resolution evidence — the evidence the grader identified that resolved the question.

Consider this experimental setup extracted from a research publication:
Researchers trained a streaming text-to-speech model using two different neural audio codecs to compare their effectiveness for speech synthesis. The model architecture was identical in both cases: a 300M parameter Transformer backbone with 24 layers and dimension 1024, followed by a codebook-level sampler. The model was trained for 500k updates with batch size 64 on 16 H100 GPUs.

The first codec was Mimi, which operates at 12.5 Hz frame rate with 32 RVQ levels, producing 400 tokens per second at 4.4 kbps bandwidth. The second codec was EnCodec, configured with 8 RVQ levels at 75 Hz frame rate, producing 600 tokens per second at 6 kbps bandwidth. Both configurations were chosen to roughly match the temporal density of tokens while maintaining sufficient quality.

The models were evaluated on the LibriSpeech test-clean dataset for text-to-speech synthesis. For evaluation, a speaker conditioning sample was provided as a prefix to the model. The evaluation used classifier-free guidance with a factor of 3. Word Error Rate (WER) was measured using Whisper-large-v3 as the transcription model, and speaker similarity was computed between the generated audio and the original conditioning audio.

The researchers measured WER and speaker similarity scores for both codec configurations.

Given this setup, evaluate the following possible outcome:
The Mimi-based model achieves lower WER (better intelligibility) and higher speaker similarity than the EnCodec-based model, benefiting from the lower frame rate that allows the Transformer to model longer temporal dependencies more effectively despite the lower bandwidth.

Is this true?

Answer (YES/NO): YES